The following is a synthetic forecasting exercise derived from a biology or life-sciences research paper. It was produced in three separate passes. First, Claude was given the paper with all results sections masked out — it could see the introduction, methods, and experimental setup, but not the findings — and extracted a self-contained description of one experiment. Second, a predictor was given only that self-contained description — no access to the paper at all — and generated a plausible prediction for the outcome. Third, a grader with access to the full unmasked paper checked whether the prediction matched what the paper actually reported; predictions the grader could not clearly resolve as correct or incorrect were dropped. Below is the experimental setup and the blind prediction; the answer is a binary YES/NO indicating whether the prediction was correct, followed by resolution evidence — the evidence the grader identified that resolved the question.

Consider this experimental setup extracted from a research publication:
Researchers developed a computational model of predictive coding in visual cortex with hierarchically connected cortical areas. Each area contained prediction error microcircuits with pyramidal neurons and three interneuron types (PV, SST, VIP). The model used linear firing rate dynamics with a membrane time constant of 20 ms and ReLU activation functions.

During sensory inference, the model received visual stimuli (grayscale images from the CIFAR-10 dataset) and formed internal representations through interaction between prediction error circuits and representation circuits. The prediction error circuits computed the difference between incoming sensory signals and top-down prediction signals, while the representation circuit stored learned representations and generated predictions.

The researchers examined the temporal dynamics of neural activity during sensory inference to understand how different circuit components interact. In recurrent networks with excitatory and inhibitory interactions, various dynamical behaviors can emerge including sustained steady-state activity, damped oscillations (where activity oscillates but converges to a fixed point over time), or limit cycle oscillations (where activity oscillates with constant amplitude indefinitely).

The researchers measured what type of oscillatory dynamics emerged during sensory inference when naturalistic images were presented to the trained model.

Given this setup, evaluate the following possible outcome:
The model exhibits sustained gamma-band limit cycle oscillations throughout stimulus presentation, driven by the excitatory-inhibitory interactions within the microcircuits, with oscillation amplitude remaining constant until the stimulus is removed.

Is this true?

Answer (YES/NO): NO